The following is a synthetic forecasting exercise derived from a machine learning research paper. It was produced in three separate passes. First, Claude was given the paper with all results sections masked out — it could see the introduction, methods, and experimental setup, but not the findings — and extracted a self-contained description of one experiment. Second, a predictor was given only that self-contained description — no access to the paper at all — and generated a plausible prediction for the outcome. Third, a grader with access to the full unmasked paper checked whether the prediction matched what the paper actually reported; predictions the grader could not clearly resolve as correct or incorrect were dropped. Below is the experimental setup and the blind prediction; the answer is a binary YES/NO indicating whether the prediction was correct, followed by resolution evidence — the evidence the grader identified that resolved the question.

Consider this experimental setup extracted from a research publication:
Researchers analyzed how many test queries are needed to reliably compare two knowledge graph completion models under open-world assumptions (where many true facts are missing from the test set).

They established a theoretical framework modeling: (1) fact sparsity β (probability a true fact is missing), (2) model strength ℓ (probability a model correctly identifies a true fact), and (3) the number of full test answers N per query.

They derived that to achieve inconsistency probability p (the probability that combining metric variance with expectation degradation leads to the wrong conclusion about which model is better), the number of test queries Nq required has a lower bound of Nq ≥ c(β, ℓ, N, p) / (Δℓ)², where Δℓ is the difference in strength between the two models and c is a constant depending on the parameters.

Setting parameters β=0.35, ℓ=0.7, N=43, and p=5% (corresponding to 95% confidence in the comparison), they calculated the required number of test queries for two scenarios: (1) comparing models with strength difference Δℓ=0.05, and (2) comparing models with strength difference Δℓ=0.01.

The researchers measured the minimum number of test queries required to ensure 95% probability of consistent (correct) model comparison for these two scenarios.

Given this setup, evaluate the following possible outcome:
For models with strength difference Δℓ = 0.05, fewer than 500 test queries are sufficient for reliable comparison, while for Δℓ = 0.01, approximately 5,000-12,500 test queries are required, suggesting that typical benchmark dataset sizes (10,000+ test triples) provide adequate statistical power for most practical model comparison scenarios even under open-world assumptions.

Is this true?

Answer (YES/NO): NO